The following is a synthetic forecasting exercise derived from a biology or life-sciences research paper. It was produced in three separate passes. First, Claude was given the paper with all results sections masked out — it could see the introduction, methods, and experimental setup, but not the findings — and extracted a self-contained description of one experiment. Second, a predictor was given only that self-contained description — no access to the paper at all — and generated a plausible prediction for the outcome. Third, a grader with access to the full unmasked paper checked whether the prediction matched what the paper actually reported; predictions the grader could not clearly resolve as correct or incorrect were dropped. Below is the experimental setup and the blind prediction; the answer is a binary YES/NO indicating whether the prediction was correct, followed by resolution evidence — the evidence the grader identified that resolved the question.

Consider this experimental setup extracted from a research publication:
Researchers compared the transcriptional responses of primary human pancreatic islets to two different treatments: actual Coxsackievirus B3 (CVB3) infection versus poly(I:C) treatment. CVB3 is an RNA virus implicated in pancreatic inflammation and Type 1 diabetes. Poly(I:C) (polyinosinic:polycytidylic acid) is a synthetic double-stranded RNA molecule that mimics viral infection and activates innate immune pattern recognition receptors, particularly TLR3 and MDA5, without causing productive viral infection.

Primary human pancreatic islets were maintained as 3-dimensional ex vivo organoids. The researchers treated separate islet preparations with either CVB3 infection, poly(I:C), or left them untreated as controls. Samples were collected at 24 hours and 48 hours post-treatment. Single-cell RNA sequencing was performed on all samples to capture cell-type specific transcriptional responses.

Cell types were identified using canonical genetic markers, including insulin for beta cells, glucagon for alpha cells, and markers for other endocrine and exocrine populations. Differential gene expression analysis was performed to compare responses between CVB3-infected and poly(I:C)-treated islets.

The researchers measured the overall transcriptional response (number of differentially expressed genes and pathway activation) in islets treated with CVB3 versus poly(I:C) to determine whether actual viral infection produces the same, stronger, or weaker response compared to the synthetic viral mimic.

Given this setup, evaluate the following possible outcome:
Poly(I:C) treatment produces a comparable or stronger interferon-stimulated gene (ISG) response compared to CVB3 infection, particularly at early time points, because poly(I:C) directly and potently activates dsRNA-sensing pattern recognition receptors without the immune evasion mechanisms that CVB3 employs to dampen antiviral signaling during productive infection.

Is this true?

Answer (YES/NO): NO